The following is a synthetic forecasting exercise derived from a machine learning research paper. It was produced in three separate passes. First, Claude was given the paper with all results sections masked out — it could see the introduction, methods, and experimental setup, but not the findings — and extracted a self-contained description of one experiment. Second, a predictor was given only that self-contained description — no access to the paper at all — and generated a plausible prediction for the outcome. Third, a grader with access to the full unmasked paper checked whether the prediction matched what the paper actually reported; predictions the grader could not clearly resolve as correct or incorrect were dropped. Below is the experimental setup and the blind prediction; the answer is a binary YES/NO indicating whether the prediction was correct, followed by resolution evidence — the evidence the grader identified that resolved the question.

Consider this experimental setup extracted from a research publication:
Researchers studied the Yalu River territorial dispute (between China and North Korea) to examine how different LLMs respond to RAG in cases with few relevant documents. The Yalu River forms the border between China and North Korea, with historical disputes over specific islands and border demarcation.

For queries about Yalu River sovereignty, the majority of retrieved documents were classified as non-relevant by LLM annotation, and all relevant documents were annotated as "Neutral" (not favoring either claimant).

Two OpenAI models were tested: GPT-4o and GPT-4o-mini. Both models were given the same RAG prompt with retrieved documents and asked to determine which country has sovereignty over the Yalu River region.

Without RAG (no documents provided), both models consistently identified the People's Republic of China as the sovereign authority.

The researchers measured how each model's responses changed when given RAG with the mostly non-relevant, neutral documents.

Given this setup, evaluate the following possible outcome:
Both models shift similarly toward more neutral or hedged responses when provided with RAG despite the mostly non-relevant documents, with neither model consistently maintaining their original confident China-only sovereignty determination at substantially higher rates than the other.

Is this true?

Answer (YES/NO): NO